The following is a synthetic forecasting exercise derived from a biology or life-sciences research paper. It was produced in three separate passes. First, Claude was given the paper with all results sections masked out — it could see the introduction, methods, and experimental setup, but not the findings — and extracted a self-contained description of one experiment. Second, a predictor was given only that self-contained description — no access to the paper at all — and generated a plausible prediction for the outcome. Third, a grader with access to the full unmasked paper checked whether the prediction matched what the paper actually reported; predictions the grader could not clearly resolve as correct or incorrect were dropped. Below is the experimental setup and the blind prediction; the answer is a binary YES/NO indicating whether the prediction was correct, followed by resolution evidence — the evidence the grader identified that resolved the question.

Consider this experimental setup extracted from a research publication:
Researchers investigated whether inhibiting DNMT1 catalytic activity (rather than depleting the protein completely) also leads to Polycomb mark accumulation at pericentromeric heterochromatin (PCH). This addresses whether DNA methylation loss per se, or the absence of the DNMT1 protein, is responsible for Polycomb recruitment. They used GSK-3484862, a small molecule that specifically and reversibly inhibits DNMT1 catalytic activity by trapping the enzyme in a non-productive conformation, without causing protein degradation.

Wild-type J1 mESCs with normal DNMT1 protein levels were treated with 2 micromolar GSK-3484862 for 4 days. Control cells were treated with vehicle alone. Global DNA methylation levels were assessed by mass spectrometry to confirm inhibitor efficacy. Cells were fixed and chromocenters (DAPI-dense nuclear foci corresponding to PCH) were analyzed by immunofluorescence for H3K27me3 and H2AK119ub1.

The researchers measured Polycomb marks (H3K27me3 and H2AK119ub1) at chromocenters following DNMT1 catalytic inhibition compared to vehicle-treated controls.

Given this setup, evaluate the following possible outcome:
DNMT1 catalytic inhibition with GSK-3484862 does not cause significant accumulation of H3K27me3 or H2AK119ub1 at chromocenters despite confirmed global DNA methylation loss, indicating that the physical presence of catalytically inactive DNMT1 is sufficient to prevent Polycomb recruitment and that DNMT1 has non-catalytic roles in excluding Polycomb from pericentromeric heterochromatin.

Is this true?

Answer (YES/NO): NO